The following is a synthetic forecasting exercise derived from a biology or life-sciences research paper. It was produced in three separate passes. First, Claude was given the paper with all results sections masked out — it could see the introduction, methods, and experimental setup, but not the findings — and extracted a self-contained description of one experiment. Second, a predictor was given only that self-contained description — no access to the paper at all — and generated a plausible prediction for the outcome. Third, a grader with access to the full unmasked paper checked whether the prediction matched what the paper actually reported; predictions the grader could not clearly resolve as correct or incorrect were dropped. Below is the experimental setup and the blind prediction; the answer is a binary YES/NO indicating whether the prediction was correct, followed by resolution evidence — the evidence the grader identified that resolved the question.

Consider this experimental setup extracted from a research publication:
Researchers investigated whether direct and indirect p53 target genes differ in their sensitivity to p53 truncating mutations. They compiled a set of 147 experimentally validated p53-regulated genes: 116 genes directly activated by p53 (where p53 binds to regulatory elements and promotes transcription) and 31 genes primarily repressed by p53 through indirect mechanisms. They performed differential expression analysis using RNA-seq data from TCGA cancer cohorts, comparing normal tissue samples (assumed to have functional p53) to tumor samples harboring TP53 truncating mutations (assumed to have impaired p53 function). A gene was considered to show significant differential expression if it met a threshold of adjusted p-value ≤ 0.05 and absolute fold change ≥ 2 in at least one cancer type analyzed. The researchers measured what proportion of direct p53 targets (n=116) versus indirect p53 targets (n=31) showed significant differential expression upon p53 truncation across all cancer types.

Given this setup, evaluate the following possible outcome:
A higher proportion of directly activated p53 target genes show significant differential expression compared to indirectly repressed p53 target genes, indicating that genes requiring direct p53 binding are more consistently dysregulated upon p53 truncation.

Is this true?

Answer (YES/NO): NO